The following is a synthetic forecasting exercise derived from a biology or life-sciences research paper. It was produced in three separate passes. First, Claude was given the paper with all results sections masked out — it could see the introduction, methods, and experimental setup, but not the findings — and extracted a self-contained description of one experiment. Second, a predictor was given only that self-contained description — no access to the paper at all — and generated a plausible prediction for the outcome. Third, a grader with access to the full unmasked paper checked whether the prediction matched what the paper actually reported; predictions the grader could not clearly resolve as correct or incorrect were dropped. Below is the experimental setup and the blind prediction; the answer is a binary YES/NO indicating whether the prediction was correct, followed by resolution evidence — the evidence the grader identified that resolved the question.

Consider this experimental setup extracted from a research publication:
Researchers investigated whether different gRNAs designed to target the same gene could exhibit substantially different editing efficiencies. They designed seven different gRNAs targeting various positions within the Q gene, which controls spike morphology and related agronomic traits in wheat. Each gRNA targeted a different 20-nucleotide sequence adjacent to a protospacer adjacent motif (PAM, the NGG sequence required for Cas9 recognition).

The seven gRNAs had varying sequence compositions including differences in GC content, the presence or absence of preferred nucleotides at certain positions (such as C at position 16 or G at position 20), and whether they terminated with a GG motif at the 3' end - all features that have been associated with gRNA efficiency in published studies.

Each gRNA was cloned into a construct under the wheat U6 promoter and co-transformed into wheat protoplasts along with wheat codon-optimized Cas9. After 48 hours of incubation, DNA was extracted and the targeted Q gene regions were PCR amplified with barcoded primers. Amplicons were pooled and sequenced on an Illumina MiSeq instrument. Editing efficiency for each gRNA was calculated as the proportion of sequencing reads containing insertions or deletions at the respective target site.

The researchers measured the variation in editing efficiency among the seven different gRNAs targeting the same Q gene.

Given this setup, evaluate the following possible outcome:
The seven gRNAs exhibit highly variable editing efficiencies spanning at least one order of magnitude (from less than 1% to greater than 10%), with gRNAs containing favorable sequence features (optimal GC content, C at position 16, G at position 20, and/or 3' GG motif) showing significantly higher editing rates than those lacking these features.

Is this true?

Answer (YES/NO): NO